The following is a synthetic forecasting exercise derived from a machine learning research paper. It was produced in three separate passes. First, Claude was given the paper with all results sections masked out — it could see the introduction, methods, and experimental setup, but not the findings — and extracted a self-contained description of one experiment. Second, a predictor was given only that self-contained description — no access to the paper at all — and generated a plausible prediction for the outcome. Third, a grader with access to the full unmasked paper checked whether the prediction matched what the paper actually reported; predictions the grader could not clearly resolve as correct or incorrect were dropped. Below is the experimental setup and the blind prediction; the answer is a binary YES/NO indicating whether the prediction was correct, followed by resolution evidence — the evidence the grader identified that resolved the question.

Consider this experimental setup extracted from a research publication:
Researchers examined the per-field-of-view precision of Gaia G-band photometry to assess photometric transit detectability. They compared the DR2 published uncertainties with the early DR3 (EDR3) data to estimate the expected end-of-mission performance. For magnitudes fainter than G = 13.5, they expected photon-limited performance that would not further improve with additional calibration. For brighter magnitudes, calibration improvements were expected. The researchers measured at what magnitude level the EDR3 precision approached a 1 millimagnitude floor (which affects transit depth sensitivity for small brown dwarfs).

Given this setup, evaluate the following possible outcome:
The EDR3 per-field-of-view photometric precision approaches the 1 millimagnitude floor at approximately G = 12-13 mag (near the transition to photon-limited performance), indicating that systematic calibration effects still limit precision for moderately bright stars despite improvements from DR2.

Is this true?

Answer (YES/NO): NO